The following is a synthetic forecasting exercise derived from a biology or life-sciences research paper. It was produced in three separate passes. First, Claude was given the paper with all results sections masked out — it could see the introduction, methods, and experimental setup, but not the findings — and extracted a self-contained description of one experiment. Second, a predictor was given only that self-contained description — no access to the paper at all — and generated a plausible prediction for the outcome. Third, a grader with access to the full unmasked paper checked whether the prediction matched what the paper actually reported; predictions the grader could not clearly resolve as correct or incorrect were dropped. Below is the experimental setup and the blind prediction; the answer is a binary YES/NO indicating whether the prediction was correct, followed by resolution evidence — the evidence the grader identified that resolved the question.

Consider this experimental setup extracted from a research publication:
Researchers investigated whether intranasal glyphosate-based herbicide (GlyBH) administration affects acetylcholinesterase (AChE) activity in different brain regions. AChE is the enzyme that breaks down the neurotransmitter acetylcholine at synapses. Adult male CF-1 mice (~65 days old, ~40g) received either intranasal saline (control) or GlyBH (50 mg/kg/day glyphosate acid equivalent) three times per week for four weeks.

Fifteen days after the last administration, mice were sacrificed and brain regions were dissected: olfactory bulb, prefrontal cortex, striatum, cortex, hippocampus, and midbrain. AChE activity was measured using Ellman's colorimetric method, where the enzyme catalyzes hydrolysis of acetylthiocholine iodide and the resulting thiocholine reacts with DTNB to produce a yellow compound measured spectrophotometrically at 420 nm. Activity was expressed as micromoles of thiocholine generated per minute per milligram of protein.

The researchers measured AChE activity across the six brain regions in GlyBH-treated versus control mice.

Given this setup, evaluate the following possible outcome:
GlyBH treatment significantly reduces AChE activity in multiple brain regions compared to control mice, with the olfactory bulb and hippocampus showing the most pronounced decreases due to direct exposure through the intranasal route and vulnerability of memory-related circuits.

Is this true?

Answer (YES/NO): NO